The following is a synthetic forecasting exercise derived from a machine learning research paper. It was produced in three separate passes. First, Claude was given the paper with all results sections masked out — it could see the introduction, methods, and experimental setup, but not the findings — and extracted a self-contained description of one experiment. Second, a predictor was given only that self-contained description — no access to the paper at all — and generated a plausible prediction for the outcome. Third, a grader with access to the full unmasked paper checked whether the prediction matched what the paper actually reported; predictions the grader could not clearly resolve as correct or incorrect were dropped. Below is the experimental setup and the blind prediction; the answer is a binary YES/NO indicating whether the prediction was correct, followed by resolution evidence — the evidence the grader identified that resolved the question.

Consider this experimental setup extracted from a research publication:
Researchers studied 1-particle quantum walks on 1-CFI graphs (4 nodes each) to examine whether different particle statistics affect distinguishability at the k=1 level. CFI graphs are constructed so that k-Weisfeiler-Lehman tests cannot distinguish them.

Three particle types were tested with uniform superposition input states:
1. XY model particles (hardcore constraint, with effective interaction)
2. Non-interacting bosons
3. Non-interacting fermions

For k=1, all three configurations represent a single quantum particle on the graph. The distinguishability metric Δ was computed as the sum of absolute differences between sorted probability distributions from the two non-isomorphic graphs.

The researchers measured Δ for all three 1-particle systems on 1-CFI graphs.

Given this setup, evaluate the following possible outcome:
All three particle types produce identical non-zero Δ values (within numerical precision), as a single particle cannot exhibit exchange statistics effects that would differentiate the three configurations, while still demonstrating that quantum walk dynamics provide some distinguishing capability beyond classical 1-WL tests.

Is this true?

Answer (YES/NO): YES